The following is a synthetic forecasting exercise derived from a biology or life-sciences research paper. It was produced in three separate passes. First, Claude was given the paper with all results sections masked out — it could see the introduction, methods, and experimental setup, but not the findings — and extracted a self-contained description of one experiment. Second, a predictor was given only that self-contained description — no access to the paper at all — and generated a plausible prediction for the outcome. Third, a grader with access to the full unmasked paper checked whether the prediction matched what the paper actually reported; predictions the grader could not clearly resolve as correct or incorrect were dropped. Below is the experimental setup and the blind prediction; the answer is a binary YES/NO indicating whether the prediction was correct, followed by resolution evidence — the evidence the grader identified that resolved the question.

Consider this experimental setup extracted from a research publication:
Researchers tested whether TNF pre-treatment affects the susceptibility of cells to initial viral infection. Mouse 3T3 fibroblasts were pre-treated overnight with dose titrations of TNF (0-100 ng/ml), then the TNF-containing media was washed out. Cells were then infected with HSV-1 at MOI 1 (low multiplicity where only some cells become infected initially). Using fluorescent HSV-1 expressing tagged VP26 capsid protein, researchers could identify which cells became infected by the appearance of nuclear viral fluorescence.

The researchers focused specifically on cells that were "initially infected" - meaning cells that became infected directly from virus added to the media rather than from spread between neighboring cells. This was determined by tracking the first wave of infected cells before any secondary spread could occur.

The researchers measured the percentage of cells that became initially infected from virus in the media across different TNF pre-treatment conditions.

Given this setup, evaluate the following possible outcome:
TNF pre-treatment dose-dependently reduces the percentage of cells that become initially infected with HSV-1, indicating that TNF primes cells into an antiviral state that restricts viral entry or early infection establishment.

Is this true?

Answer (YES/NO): NO